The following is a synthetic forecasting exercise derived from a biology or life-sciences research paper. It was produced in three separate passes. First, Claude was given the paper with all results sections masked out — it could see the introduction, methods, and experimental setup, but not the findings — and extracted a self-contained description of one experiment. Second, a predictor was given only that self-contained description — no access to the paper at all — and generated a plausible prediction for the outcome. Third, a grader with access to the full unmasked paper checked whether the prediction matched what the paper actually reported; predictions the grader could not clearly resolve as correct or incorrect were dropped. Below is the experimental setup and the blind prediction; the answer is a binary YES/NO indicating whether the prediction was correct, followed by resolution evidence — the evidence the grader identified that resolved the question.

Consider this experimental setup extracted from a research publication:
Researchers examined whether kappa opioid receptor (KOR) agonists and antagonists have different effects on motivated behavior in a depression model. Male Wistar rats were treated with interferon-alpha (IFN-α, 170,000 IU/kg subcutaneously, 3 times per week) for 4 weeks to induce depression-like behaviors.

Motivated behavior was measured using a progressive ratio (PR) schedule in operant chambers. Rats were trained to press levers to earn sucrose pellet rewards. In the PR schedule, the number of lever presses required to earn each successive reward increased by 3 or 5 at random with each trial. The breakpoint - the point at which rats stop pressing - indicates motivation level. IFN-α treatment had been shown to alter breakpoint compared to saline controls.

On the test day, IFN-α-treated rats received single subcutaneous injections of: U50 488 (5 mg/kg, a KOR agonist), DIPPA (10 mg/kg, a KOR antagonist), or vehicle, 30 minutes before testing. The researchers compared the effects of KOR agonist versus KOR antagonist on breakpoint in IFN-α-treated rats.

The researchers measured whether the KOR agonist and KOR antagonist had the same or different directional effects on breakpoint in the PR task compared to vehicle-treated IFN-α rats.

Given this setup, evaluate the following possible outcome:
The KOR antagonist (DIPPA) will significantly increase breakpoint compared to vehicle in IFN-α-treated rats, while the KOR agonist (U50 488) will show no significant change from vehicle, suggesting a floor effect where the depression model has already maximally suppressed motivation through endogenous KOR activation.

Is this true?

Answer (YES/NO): NO